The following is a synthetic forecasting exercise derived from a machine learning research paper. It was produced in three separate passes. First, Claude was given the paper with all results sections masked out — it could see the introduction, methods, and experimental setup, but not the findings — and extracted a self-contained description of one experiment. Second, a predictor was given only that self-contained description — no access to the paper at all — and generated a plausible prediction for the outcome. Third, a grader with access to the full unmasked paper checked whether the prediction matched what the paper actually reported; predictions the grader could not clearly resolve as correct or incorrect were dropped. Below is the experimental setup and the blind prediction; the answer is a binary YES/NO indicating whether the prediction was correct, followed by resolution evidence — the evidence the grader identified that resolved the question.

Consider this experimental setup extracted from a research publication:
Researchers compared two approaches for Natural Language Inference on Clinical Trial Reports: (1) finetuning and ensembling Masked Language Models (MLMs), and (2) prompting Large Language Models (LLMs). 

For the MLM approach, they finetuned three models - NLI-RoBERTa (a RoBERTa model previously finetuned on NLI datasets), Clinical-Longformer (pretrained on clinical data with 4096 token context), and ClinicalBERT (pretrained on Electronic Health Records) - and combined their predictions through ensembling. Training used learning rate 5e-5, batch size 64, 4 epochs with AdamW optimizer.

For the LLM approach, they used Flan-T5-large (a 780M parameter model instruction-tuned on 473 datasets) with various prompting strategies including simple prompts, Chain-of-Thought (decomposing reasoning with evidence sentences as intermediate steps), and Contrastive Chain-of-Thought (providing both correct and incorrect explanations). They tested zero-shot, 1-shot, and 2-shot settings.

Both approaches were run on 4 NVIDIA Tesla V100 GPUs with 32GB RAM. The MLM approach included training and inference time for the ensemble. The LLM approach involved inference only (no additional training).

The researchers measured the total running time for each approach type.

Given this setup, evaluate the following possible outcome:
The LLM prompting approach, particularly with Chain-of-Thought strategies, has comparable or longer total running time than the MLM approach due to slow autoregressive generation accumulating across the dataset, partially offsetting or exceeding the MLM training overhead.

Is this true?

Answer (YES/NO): YES